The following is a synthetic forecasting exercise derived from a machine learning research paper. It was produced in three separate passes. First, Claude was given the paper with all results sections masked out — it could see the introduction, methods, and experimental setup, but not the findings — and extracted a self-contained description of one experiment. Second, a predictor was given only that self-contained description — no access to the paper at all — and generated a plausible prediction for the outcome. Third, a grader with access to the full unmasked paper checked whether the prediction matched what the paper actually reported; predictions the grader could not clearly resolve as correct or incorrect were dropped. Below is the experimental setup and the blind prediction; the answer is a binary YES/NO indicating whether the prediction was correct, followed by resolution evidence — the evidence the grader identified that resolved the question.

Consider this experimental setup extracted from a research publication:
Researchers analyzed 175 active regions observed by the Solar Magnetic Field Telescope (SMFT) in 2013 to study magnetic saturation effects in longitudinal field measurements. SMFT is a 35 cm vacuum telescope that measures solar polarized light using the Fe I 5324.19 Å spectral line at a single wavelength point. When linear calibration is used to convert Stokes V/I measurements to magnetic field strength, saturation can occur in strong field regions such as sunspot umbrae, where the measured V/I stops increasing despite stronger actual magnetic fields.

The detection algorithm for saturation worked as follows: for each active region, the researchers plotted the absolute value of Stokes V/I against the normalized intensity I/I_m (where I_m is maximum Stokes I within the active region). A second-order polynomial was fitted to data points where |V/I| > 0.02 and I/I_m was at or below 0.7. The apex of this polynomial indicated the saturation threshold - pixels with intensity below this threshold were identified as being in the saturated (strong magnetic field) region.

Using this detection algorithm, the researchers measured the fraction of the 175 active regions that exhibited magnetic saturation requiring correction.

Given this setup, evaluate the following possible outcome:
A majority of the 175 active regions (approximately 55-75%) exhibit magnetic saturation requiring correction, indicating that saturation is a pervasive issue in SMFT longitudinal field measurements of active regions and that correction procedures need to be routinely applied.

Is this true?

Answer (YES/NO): NO